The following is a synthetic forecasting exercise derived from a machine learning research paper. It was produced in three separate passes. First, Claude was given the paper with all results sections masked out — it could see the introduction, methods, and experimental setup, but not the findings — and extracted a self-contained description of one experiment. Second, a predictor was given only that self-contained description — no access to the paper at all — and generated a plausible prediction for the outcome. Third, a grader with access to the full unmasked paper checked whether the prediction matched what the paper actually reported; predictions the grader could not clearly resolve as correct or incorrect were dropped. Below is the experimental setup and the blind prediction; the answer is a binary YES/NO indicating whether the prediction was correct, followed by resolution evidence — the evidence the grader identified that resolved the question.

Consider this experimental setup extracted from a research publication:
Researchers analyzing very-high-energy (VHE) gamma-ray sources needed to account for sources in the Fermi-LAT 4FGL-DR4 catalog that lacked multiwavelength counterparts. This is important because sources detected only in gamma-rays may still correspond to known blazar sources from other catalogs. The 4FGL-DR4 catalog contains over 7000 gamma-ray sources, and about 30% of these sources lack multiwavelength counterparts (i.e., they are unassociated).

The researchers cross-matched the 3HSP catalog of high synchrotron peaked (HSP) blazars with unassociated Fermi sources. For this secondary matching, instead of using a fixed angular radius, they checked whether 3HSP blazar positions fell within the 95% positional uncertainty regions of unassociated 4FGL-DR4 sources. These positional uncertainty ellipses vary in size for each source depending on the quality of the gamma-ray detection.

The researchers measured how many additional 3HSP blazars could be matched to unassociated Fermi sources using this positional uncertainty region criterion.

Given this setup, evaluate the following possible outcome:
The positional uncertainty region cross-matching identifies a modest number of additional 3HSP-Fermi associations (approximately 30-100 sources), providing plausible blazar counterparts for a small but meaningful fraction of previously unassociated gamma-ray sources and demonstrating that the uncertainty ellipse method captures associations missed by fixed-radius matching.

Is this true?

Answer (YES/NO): YES